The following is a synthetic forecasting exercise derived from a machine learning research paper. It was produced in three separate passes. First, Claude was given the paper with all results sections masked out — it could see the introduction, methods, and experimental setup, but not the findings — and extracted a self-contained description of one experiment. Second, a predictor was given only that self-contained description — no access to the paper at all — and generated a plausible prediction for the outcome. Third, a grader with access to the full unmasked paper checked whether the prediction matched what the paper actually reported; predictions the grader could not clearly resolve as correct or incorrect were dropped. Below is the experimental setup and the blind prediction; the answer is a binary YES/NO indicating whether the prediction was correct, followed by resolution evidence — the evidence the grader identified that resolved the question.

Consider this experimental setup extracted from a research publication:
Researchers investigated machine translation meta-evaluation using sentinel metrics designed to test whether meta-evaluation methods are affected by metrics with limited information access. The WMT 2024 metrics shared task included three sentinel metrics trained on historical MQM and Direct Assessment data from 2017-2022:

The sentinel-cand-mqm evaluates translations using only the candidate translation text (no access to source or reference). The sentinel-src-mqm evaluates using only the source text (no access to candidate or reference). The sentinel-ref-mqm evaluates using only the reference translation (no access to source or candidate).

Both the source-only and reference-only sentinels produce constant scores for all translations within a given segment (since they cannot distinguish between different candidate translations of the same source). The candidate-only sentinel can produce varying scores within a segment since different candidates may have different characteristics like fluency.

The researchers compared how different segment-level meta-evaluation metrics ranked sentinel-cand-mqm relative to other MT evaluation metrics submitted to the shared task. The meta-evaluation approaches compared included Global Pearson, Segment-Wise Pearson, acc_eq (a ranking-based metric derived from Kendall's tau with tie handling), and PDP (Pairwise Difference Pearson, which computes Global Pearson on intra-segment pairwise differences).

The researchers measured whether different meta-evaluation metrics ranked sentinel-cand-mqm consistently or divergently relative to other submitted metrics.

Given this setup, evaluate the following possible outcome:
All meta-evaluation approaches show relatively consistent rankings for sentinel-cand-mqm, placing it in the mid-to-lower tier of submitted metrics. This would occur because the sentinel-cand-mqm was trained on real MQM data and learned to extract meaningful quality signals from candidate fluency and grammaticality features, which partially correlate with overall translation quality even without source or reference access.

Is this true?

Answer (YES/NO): NO